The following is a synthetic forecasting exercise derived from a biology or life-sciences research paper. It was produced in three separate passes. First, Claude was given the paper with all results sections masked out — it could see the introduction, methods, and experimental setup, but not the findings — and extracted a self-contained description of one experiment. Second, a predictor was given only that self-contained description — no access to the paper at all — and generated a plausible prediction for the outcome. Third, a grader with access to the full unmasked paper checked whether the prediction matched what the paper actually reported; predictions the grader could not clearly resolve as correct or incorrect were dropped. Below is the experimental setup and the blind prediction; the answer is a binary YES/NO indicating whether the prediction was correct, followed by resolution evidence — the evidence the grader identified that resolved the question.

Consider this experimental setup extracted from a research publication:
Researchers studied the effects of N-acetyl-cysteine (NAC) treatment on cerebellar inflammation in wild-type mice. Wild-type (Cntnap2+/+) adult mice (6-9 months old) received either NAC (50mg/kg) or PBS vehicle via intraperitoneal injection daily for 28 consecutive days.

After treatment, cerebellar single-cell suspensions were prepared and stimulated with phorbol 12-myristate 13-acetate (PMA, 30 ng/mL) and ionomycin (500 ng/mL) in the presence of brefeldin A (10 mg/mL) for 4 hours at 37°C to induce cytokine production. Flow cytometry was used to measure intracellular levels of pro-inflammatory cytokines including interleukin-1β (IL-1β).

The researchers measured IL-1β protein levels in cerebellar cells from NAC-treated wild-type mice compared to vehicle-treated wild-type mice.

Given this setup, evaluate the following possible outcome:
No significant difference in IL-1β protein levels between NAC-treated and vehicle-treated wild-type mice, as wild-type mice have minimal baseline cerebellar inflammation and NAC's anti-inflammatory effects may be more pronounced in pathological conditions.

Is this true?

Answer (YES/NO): NO